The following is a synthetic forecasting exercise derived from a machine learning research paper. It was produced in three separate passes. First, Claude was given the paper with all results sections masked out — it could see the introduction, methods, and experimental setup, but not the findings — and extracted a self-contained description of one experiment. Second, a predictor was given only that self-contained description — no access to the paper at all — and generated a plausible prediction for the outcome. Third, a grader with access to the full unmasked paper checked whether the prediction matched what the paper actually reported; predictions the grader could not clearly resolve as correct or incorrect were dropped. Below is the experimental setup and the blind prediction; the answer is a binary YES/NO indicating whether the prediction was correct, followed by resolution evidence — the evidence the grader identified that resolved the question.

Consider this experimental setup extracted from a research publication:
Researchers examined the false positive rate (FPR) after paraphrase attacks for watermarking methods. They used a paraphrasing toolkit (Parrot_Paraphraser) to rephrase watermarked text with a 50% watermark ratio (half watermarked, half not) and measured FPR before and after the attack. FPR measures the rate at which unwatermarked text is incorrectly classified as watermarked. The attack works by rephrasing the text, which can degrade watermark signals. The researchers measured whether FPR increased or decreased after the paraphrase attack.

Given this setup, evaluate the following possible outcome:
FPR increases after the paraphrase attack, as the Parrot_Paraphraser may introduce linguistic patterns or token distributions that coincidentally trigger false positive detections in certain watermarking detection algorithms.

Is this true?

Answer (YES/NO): NO